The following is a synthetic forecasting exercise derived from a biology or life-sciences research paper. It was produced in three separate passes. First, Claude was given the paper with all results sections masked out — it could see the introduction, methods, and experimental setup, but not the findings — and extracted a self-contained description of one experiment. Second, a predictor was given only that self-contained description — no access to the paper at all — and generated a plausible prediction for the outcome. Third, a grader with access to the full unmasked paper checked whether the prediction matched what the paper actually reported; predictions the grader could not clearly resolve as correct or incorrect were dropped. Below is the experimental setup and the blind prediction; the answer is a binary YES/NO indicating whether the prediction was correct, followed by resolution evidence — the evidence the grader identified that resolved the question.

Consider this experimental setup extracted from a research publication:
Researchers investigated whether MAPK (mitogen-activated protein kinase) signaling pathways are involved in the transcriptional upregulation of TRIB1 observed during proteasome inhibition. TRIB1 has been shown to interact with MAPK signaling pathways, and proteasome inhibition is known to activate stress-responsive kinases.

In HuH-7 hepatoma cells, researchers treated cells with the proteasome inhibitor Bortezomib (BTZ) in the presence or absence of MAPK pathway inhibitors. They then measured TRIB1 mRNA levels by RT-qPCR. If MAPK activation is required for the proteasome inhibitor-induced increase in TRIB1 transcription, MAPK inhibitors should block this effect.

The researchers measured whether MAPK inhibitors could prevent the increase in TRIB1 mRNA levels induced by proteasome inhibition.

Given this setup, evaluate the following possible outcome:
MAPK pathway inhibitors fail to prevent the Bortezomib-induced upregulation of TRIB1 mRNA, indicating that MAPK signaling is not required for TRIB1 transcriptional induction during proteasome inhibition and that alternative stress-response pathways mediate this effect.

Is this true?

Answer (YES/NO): YES